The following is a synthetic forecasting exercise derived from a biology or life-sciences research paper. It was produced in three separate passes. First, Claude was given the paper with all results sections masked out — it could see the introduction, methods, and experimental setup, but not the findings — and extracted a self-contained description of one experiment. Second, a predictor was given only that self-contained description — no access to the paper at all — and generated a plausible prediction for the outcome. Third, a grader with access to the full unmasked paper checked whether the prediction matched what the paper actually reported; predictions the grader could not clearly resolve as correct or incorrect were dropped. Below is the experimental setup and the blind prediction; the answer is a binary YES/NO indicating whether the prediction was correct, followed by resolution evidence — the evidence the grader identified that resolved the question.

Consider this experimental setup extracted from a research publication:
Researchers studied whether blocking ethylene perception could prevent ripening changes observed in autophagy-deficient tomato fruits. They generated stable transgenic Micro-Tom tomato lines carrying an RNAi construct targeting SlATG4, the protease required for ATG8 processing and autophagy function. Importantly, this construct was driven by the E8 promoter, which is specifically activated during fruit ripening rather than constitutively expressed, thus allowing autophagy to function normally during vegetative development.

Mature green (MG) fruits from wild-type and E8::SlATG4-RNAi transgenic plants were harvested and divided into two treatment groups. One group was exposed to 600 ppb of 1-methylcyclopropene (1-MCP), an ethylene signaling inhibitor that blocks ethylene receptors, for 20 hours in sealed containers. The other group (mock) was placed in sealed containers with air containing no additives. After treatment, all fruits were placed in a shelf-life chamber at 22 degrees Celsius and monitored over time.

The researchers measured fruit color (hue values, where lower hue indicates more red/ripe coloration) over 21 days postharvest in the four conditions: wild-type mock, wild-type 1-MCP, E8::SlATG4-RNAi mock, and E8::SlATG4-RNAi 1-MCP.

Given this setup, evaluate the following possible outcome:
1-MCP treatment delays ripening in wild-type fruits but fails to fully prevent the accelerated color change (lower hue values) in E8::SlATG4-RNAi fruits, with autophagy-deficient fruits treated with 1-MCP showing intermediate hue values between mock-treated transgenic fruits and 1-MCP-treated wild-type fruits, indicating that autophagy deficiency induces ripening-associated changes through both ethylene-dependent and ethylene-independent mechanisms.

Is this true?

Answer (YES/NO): NO